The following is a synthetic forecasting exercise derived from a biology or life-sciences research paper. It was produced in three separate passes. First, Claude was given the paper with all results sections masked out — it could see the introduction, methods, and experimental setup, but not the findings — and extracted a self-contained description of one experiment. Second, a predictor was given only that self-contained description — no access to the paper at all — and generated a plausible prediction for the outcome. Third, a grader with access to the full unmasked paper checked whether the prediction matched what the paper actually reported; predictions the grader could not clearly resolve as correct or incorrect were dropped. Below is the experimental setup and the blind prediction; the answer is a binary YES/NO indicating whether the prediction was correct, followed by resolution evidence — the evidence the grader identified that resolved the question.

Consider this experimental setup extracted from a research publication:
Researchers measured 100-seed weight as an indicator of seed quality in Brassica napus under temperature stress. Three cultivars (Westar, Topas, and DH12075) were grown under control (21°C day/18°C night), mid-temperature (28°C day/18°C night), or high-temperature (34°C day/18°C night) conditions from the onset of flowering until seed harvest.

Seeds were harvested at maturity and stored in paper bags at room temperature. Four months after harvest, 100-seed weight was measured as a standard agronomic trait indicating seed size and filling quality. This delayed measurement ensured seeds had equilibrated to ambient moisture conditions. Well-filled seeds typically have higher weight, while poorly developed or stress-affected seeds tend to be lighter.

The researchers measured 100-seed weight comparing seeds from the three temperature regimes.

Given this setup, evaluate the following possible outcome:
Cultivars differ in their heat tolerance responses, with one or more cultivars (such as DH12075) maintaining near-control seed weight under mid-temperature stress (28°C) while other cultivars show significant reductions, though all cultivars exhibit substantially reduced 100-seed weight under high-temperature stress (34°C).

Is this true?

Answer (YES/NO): NO